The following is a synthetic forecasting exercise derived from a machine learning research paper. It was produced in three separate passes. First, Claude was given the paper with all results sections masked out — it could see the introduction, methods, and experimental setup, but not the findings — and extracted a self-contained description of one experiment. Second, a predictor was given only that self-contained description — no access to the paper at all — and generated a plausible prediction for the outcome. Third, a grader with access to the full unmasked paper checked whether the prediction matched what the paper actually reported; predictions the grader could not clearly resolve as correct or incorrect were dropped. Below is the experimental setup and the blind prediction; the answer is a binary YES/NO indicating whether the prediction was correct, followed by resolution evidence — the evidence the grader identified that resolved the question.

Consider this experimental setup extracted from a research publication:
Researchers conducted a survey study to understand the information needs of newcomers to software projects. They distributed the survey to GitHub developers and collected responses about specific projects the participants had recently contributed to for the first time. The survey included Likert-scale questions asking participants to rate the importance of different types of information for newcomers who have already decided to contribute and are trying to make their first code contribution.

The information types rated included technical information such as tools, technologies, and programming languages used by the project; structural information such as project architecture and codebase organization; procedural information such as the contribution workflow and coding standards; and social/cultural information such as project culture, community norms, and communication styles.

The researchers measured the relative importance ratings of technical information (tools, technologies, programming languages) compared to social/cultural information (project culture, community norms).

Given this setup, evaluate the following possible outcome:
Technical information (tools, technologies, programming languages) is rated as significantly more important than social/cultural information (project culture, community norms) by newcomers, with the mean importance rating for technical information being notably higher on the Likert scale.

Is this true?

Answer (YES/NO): YES